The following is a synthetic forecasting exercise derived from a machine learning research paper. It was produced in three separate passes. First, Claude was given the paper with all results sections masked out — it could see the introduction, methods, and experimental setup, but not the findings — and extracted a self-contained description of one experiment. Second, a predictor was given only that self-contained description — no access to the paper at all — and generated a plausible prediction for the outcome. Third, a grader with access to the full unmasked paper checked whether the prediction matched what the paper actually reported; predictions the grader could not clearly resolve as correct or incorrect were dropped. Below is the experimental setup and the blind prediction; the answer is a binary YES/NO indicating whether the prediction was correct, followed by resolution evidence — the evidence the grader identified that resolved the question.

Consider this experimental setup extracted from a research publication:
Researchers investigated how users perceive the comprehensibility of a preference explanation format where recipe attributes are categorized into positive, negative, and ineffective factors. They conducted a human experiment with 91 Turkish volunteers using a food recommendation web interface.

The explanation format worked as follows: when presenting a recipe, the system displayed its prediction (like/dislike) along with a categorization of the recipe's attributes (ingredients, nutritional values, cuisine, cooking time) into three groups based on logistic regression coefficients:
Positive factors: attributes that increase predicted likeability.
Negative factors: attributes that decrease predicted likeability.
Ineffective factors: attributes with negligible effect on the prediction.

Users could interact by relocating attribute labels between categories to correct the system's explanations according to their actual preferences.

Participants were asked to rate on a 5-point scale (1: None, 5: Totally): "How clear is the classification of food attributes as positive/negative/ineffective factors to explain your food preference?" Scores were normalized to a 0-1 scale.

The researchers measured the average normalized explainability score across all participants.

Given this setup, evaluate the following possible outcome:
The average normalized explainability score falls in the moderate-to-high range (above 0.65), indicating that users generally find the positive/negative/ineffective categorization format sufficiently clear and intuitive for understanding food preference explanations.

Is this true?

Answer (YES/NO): YES